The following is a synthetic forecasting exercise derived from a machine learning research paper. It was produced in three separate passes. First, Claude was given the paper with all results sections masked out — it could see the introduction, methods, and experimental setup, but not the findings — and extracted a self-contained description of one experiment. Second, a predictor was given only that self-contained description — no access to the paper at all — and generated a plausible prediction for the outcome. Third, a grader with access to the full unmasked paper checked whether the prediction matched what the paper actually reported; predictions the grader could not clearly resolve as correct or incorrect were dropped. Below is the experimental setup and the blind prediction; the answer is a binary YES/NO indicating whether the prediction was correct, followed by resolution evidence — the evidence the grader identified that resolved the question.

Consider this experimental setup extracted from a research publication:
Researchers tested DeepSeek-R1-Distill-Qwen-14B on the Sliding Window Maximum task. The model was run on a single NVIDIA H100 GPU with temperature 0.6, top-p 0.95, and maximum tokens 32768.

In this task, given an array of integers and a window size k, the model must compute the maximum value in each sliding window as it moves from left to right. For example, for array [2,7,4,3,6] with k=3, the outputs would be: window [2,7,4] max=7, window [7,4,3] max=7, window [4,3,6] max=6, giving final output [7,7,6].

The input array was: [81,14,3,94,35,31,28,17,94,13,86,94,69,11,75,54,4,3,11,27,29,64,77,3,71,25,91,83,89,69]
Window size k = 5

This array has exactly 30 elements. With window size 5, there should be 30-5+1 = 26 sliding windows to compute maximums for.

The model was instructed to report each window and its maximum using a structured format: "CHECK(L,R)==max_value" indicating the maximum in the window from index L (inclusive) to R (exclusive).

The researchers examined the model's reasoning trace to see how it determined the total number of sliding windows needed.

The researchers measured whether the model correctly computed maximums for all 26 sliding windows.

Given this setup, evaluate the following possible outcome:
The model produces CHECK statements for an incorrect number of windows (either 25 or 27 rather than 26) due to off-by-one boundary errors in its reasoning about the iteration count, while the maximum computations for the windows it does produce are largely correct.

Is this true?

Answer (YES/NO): YES